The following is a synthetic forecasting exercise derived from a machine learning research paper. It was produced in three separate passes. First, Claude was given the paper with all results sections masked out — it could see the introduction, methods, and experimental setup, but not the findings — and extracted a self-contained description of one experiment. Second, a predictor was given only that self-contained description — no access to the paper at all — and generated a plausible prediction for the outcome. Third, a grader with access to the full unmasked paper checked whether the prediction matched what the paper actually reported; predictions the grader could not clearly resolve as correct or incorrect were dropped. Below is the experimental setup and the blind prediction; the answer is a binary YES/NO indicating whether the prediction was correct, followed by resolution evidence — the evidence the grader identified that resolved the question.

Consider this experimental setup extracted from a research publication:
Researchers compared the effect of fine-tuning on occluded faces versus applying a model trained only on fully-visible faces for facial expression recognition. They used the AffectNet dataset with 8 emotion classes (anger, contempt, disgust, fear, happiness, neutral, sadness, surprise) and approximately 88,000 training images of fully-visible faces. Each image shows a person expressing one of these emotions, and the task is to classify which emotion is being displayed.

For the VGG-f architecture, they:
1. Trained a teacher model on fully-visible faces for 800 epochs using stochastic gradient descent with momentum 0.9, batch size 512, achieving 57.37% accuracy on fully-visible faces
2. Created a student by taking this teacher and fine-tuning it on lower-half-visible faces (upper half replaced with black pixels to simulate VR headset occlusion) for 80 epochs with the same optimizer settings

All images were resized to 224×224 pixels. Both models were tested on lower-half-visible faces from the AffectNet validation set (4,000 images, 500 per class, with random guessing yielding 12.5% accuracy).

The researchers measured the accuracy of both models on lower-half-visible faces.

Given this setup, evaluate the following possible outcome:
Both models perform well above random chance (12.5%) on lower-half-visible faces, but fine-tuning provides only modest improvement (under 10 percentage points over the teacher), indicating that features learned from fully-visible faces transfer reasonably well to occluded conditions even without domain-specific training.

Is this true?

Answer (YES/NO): YES